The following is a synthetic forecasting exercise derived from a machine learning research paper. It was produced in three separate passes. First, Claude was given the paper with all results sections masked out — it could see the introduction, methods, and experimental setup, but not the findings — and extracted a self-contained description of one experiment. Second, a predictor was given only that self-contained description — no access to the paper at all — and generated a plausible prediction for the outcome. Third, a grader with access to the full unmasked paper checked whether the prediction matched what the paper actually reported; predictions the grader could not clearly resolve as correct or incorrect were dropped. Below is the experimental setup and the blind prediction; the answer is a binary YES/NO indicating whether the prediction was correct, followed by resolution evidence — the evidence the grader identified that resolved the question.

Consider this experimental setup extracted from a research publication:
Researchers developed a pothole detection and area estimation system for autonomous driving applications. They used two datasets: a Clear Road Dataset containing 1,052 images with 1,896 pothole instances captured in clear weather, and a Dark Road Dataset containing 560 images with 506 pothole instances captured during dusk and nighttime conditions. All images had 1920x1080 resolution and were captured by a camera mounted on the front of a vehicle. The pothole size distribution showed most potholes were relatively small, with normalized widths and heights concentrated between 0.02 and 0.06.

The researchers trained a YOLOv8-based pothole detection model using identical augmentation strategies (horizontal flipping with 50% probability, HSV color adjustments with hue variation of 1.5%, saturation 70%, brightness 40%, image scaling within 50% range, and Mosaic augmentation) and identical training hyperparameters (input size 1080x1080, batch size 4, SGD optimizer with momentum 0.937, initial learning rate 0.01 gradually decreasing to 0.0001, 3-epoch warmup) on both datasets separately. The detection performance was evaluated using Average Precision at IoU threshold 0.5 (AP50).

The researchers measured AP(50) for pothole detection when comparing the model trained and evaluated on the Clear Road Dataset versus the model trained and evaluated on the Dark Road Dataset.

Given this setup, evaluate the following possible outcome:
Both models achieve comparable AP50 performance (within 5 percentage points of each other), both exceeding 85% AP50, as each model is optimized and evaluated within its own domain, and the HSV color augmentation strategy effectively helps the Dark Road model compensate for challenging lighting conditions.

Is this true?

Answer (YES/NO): NO